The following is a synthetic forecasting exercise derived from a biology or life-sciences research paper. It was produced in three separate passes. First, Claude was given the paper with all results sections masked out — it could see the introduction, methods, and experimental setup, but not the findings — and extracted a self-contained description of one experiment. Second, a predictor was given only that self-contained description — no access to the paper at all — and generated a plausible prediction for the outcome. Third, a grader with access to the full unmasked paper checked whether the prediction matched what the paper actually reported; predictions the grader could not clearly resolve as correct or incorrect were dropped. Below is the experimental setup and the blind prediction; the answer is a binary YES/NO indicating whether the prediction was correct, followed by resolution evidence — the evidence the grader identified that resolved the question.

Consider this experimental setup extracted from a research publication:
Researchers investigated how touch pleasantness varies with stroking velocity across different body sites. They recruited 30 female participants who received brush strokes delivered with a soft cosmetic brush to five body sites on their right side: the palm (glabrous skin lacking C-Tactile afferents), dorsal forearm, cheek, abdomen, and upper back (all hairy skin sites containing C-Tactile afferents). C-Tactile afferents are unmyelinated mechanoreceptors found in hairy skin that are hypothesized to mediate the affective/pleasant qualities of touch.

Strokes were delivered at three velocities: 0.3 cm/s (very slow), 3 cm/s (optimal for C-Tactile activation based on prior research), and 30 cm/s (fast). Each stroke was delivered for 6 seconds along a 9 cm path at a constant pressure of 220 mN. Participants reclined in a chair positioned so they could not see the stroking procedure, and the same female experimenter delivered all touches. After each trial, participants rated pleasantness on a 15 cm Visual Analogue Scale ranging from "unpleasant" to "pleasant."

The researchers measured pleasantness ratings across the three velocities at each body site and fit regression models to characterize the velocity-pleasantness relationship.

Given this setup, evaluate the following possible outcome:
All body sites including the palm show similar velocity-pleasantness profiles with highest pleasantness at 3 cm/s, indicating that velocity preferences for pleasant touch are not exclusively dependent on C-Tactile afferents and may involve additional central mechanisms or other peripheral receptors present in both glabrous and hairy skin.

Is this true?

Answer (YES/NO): YES